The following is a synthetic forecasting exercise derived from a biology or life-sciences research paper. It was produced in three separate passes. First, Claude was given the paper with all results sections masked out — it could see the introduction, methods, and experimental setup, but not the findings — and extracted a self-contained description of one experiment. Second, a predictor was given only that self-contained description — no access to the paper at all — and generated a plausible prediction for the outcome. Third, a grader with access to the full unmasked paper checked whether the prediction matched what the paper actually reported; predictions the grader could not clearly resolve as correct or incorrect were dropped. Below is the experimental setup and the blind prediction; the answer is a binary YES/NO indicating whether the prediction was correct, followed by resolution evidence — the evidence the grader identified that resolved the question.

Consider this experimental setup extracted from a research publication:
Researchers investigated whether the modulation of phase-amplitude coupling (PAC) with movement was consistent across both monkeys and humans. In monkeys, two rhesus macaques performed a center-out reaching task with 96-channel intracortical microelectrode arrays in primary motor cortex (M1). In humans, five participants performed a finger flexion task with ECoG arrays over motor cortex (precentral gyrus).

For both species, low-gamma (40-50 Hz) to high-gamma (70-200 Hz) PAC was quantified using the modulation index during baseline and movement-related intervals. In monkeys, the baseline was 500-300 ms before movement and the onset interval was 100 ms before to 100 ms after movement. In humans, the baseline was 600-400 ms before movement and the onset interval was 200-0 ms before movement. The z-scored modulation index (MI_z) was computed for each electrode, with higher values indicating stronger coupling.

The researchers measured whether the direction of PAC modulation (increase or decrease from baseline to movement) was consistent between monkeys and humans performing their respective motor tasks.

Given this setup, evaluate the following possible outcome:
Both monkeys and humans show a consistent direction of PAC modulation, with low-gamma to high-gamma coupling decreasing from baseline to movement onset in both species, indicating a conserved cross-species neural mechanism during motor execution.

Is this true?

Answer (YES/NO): YES